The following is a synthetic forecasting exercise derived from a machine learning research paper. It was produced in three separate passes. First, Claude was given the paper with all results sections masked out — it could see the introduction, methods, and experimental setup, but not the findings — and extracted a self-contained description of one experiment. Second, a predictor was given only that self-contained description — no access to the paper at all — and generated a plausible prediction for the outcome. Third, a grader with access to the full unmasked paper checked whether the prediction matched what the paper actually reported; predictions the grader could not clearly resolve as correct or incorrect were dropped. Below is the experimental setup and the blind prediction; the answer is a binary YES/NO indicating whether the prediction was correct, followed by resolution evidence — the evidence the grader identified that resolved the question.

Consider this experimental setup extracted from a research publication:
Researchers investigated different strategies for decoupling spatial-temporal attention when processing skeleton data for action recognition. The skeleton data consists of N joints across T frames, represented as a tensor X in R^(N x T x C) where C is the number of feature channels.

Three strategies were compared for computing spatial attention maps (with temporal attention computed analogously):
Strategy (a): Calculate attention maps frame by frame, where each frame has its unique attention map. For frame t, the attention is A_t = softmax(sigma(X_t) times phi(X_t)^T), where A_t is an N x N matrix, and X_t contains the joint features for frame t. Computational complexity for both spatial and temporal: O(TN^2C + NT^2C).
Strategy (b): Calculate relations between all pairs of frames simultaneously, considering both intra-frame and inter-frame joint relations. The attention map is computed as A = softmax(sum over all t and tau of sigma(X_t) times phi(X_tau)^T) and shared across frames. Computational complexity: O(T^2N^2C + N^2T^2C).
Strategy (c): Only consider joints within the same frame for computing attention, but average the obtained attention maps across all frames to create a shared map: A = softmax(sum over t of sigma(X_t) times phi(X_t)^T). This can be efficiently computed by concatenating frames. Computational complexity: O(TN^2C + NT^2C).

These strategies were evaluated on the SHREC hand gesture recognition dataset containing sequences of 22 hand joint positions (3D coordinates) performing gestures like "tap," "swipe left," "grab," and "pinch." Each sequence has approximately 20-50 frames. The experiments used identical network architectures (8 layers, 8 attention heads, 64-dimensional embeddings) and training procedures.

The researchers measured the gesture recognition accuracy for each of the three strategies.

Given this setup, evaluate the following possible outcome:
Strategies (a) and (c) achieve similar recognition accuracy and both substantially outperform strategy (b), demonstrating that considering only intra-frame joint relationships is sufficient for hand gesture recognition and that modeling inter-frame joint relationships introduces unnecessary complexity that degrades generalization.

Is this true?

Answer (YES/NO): NO